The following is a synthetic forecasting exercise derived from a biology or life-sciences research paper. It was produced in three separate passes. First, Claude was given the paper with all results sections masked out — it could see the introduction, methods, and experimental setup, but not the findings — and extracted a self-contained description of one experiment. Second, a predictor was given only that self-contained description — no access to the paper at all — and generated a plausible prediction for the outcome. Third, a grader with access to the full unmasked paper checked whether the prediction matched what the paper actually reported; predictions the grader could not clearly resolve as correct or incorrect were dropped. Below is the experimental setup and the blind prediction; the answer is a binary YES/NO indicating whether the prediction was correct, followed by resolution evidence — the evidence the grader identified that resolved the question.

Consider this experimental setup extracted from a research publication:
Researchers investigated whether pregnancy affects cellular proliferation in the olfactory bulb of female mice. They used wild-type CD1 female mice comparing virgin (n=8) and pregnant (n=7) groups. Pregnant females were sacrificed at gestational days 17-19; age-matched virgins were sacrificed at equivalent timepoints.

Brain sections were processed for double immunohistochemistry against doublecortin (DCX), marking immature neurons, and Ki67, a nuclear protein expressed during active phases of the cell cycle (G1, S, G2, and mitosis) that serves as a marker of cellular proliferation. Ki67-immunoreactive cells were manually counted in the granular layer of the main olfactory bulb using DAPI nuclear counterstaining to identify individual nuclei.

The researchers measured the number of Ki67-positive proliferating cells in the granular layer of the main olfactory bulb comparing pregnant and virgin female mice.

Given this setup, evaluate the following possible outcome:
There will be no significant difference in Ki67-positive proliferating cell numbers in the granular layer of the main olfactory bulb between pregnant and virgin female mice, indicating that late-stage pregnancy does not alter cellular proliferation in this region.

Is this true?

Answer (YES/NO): YES